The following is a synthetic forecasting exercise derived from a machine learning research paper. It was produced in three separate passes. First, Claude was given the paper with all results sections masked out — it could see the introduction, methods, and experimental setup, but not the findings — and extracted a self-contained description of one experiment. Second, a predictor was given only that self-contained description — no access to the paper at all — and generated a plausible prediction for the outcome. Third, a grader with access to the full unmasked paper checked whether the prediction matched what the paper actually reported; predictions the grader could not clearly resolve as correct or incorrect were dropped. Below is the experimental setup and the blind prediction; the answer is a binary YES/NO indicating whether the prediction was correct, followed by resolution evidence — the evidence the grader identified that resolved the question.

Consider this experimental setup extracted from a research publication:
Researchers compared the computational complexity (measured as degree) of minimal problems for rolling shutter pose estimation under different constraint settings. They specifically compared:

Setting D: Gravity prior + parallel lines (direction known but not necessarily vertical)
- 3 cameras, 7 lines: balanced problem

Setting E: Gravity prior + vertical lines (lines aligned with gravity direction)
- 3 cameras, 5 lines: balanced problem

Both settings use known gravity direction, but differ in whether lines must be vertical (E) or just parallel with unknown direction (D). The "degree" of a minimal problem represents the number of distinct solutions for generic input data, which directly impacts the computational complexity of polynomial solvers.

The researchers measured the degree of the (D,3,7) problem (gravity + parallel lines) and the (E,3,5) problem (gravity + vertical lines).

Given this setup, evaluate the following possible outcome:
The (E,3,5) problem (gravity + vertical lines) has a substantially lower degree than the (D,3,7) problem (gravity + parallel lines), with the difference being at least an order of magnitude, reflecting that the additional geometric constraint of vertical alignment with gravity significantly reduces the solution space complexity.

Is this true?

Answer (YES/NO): NO